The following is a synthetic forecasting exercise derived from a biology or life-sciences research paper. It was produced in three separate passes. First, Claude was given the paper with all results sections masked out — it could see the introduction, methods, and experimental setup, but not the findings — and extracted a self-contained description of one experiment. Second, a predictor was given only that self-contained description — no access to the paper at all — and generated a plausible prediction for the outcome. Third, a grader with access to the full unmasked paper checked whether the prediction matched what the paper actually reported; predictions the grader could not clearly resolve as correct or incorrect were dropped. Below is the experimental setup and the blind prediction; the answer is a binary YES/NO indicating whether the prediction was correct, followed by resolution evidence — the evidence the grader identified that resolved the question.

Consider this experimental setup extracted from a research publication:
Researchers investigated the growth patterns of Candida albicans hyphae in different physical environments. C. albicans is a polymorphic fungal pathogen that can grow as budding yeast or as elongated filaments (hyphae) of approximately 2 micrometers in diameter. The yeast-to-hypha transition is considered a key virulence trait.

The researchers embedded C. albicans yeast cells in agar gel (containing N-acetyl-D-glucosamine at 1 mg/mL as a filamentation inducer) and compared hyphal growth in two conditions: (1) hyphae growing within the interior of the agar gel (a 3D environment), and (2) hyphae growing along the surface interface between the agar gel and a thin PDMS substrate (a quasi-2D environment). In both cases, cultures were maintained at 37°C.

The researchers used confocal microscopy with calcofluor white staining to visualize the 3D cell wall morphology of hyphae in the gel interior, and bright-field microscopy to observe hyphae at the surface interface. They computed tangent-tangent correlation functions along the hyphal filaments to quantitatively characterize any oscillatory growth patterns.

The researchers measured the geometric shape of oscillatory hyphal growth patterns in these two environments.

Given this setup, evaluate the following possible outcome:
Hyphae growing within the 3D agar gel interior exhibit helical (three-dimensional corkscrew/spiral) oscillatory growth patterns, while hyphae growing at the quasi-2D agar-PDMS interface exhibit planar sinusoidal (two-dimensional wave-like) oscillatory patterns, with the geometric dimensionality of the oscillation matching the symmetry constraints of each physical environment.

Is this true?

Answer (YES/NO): YES